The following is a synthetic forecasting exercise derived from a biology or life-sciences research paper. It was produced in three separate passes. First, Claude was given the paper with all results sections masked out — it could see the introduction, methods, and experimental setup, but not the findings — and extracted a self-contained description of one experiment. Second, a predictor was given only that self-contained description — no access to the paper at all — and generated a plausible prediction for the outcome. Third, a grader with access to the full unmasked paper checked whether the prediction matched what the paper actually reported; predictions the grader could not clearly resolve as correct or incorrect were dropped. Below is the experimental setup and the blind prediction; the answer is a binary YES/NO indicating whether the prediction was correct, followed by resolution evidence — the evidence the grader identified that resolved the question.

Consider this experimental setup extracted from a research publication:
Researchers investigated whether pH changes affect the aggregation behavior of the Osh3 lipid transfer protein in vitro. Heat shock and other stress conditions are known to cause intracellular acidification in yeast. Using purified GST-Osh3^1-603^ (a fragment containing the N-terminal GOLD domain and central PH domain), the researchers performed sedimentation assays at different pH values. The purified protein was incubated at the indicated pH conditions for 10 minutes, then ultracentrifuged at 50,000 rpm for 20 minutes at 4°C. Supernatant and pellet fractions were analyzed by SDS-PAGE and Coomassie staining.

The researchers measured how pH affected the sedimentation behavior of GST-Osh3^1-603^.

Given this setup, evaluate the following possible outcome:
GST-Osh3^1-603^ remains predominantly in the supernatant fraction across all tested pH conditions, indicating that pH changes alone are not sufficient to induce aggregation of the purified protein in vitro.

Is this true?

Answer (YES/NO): NO